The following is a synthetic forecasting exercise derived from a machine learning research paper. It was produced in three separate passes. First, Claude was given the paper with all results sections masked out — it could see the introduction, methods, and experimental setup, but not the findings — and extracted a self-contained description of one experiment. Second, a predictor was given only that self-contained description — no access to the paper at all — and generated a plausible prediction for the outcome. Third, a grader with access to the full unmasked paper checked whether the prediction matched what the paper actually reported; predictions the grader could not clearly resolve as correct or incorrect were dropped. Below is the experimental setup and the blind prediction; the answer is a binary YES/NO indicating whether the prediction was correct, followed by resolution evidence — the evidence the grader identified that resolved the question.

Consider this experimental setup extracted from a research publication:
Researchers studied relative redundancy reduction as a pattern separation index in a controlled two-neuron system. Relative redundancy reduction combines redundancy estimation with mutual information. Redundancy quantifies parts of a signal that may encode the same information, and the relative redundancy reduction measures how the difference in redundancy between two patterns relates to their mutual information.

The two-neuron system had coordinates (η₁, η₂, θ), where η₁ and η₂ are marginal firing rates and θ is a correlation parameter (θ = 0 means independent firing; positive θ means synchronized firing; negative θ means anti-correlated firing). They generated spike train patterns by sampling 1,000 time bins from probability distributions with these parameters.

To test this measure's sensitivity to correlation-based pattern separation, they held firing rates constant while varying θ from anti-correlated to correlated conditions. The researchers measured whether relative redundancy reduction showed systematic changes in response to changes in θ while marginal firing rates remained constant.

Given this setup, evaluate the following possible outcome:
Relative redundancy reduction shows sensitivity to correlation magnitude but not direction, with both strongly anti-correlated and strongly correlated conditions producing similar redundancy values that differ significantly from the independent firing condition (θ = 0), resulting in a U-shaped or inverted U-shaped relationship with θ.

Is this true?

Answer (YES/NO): NO